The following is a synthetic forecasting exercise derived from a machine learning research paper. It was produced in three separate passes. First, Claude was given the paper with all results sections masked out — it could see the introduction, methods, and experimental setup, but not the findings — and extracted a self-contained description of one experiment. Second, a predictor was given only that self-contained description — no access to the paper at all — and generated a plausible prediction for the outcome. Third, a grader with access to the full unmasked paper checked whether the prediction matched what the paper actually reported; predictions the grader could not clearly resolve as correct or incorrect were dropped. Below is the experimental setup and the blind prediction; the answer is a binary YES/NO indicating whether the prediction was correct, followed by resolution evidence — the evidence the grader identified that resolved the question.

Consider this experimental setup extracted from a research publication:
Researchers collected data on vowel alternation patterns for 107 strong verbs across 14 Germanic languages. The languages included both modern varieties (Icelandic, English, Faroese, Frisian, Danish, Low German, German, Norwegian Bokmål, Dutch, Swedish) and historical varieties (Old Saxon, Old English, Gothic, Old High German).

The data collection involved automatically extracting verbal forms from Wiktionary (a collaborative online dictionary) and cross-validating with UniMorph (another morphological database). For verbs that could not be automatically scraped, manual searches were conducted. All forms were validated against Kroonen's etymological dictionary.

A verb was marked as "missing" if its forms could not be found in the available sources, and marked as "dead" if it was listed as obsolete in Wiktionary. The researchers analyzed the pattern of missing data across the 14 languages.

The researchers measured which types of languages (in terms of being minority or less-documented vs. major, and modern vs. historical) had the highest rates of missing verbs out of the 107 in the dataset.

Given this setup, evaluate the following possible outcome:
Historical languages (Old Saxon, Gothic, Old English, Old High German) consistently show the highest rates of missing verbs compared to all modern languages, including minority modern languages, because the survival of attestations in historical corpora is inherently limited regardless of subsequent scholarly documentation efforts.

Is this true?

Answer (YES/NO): NO